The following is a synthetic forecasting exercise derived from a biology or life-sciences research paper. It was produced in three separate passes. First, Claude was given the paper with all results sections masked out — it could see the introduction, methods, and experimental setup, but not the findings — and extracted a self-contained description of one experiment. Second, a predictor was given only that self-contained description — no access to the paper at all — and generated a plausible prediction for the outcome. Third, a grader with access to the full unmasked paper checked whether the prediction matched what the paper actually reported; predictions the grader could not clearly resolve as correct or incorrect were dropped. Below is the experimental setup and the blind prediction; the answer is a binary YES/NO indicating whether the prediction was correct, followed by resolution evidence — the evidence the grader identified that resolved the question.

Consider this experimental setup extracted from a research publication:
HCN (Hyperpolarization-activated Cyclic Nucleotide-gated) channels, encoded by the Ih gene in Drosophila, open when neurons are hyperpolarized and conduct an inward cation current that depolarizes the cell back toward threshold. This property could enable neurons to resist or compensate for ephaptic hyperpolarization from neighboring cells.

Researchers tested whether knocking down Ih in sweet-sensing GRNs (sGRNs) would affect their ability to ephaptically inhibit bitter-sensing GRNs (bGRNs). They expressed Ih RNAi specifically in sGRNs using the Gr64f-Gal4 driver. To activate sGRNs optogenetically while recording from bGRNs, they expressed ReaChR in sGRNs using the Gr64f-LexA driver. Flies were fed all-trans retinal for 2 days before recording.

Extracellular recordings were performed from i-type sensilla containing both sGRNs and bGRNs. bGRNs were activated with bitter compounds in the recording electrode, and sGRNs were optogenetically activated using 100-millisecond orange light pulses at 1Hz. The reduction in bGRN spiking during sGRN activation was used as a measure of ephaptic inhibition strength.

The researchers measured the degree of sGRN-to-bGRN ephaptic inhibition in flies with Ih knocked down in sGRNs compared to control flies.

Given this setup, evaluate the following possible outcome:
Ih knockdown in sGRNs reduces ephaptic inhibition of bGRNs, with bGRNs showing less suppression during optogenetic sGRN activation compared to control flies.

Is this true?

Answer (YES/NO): NO